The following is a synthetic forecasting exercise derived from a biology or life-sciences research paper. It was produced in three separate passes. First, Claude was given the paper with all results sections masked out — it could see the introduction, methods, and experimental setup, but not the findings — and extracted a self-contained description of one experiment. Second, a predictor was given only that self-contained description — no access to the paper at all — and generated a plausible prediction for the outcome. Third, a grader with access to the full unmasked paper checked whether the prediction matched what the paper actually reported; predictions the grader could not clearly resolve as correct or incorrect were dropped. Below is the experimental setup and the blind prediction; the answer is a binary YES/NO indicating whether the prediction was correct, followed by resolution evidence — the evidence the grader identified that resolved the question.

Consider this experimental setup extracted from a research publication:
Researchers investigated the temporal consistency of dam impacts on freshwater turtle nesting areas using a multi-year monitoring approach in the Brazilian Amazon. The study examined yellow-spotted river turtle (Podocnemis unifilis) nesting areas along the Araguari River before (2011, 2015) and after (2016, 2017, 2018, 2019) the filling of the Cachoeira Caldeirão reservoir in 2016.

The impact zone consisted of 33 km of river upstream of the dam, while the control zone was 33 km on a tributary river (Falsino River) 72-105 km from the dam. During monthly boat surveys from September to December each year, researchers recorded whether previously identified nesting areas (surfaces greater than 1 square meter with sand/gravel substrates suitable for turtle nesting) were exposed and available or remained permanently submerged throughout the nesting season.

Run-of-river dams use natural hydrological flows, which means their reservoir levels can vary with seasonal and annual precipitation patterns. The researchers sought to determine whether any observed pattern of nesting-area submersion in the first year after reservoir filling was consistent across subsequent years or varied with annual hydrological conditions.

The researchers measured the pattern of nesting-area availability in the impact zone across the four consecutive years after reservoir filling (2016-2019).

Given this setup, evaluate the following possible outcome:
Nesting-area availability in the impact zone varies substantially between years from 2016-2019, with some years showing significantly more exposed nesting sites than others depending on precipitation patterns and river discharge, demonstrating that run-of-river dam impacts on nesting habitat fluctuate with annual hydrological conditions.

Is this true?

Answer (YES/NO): NO